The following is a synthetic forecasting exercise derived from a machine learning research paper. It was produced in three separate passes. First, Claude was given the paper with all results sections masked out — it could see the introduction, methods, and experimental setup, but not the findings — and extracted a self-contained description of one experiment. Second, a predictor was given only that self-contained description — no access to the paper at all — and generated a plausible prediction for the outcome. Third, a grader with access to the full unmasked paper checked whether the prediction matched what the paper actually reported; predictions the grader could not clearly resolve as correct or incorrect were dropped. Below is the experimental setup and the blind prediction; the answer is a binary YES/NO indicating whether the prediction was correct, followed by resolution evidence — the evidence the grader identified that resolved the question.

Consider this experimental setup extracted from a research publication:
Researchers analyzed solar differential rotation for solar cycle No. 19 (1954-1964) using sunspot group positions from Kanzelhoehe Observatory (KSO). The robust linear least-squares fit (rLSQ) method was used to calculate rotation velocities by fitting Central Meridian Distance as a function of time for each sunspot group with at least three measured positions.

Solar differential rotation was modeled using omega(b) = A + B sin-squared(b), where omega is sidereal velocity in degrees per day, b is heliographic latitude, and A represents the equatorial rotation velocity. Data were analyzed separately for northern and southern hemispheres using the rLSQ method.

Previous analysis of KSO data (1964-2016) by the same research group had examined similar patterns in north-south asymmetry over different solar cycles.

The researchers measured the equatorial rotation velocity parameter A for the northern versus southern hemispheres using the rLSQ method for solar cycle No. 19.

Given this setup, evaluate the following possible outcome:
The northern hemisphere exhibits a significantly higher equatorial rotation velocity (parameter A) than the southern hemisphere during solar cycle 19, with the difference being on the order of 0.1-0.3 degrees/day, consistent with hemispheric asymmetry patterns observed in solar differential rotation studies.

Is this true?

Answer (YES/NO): NO